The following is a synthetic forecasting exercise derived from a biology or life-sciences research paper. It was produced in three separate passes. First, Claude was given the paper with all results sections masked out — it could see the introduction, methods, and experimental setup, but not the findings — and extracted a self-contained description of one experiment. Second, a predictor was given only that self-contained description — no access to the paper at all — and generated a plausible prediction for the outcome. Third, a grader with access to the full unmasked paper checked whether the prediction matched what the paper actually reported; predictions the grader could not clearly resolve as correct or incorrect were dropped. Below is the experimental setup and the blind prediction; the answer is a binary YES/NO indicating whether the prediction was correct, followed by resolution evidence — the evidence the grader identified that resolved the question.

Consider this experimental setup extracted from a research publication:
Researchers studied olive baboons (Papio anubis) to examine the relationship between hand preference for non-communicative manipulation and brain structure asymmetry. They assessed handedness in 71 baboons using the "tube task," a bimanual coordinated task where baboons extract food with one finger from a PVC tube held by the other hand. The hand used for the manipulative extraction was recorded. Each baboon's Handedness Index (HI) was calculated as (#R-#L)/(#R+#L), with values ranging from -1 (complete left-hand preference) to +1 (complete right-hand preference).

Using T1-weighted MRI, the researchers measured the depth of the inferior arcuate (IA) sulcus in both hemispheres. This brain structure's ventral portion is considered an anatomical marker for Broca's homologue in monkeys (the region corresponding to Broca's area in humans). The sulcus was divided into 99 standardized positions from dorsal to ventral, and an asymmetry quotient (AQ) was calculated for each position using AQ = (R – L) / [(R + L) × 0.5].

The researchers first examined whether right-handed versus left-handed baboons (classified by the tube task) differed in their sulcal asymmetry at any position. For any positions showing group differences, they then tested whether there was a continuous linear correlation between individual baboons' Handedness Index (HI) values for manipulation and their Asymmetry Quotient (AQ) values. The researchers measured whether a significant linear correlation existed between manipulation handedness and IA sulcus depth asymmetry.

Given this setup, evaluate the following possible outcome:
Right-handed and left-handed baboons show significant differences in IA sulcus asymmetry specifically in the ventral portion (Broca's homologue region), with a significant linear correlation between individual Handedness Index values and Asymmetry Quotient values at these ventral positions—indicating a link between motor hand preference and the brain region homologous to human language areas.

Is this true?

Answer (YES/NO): NO